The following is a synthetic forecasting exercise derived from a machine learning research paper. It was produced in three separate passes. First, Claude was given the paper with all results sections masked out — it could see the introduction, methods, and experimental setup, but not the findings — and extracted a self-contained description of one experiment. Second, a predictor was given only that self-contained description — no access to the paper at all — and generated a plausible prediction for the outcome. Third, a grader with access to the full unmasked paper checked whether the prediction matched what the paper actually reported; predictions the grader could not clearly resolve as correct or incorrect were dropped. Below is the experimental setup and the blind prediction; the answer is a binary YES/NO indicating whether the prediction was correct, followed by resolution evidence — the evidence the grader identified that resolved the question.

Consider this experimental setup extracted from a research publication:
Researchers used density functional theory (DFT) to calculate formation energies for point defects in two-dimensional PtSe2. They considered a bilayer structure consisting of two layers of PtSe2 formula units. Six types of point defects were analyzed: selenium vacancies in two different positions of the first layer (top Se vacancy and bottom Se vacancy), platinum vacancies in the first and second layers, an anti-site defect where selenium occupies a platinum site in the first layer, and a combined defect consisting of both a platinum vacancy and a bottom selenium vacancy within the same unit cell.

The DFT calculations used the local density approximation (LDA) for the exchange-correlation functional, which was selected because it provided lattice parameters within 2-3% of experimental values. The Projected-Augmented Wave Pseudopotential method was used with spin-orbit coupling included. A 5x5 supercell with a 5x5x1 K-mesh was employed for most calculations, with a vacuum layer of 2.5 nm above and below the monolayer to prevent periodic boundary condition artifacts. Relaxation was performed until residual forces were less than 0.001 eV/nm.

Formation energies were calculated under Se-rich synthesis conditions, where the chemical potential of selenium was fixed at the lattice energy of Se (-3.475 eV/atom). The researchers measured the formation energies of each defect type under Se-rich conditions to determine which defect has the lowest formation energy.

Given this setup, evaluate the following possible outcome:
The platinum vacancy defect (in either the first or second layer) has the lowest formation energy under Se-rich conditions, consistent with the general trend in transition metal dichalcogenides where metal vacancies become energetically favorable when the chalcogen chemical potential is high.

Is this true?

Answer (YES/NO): NO